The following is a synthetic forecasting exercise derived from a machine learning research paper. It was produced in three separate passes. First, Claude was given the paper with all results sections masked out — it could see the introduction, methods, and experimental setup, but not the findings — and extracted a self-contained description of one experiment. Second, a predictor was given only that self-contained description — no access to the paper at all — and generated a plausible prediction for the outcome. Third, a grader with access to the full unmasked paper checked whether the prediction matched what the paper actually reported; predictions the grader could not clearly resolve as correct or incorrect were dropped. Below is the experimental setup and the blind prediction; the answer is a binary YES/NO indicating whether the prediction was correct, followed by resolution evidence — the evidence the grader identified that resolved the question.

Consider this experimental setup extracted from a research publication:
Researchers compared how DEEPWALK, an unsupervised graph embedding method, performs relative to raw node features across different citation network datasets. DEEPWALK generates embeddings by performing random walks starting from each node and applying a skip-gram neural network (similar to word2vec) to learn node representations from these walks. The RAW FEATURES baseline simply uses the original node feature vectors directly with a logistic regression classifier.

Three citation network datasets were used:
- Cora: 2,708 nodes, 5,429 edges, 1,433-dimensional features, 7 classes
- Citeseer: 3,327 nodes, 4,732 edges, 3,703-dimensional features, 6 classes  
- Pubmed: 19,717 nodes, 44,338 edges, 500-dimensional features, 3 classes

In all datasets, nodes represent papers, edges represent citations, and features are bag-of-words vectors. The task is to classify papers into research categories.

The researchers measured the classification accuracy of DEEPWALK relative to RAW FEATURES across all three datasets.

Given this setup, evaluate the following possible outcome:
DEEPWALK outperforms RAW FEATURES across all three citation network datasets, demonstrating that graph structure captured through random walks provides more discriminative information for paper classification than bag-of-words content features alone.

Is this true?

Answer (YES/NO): NO